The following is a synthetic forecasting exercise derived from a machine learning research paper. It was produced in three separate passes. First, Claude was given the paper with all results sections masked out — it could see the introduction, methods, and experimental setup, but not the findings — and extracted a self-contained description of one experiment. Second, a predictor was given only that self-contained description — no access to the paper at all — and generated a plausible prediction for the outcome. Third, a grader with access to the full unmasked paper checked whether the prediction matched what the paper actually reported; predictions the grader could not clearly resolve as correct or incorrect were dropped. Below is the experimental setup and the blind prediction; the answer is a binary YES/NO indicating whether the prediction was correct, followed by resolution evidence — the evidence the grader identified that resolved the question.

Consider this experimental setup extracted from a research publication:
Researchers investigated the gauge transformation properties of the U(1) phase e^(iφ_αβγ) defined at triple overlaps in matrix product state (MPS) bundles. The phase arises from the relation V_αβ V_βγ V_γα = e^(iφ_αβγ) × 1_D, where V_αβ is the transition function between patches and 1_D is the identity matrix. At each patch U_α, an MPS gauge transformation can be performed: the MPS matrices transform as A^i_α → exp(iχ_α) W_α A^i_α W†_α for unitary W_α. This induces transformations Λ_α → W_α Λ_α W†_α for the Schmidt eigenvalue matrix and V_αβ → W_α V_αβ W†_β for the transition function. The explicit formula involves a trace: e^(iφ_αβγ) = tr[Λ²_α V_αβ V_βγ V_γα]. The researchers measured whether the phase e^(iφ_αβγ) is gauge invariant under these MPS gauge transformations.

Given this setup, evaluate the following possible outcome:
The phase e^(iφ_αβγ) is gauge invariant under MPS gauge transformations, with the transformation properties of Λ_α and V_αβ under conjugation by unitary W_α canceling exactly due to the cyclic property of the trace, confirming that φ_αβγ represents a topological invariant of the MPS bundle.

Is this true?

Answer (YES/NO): YES